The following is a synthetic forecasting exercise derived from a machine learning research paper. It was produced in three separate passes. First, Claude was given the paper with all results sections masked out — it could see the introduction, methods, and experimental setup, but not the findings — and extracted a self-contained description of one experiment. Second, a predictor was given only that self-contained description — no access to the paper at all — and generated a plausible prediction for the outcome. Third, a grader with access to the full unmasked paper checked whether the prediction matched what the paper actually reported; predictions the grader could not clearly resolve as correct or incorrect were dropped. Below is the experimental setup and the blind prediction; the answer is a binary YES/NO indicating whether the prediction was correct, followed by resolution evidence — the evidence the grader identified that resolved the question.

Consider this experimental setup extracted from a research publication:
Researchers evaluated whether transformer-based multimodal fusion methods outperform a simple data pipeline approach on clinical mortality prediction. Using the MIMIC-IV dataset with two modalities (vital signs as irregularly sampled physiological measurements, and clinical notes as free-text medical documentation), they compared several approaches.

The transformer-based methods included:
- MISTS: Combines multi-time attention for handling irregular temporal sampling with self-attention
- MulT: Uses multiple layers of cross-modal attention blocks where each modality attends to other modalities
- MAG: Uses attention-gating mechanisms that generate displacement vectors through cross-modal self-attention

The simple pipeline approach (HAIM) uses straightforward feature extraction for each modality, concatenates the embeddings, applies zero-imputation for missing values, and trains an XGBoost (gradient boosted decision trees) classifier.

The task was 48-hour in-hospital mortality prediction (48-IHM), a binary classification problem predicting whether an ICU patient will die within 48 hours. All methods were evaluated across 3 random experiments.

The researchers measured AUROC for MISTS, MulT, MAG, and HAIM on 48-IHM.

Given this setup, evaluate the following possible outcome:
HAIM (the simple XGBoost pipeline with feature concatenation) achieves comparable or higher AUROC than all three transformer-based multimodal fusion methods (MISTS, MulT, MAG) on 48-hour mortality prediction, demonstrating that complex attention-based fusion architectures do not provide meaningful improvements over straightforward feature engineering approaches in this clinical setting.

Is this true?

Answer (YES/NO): YES